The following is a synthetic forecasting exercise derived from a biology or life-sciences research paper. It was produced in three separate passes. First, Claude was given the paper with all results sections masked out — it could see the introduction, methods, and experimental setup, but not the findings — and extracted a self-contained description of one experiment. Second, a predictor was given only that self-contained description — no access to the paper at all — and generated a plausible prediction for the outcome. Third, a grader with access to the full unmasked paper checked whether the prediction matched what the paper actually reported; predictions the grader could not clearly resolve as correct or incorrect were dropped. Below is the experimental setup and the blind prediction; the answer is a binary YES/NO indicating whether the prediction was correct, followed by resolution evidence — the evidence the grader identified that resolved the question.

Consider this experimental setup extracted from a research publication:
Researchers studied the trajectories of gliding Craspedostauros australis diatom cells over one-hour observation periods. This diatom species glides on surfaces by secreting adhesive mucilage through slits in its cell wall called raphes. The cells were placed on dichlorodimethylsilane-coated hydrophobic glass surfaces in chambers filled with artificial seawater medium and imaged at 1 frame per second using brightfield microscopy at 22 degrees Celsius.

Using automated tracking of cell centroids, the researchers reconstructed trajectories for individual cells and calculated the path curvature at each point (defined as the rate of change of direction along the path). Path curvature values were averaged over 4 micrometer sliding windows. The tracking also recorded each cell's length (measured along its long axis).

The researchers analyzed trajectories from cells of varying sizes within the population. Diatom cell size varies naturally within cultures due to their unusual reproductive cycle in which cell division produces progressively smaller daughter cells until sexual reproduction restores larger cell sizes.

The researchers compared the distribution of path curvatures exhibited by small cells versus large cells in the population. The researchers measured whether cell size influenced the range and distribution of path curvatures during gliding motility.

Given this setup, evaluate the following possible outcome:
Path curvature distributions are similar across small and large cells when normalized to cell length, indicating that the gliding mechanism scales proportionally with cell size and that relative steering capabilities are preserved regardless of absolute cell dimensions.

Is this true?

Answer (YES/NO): NO